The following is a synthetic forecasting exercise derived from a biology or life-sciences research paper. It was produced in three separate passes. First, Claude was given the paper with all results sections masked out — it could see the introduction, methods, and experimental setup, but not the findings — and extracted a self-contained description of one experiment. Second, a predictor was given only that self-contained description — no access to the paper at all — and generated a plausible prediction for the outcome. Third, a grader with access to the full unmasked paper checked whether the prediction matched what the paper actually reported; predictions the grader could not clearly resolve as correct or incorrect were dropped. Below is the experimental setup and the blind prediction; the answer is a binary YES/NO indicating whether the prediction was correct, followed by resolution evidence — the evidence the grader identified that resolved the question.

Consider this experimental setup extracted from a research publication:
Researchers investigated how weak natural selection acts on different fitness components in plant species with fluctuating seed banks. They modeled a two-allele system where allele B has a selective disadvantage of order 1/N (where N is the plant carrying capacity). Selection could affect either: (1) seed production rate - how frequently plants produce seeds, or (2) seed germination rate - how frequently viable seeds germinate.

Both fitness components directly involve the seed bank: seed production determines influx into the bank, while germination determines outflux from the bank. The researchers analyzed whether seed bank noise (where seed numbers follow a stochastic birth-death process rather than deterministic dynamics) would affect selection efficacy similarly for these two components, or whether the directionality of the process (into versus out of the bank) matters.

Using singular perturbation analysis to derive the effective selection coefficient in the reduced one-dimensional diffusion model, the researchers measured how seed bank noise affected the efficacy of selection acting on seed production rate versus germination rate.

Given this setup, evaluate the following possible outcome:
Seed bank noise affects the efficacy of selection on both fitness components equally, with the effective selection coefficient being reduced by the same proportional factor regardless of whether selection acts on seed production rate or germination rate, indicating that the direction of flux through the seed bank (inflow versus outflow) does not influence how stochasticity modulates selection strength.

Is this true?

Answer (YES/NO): NO